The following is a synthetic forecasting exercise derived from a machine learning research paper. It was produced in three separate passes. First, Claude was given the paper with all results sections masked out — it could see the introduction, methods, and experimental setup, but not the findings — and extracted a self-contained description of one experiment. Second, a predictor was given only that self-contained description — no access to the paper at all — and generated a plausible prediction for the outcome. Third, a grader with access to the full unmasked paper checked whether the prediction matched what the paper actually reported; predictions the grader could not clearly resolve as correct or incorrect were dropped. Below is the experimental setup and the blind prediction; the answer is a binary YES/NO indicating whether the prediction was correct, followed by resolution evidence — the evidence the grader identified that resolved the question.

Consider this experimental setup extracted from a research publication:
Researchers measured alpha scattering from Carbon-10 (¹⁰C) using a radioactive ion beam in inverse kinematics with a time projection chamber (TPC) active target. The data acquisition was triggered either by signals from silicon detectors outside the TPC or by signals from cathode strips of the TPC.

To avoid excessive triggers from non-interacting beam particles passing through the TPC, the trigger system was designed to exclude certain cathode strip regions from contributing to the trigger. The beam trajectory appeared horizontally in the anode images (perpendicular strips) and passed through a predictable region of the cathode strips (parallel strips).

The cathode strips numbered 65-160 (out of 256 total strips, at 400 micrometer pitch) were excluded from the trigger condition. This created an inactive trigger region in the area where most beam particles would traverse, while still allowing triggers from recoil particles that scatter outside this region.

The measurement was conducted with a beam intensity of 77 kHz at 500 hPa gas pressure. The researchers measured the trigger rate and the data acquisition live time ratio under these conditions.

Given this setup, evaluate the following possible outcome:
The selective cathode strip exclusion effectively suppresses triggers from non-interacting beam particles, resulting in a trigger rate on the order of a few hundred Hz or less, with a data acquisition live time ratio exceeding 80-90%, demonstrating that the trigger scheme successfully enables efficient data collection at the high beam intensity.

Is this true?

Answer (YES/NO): YES